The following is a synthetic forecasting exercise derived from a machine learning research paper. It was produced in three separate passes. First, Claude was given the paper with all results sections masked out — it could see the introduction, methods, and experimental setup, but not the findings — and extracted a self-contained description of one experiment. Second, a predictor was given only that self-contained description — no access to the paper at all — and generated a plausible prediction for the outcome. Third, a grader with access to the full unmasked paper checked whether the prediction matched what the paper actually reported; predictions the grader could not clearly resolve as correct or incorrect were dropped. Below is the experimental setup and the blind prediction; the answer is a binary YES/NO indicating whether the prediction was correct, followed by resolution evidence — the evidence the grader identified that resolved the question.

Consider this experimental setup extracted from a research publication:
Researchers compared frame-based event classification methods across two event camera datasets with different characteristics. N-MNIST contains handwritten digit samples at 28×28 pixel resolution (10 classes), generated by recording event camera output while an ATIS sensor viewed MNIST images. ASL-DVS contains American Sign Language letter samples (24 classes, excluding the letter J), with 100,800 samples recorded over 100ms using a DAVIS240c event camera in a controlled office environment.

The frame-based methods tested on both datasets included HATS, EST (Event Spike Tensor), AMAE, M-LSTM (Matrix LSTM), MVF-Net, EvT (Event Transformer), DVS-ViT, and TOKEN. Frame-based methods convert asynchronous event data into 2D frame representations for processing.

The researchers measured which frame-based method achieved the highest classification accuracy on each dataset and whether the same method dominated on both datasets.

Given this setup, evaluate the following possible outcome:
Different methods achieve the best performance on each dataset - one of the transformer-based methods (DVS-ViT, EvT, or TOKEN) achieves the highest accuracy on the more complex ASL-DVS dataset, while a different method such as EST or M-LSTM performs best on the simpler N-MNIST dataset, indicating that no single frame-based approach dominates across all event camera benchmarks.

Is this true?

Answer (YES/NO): NO